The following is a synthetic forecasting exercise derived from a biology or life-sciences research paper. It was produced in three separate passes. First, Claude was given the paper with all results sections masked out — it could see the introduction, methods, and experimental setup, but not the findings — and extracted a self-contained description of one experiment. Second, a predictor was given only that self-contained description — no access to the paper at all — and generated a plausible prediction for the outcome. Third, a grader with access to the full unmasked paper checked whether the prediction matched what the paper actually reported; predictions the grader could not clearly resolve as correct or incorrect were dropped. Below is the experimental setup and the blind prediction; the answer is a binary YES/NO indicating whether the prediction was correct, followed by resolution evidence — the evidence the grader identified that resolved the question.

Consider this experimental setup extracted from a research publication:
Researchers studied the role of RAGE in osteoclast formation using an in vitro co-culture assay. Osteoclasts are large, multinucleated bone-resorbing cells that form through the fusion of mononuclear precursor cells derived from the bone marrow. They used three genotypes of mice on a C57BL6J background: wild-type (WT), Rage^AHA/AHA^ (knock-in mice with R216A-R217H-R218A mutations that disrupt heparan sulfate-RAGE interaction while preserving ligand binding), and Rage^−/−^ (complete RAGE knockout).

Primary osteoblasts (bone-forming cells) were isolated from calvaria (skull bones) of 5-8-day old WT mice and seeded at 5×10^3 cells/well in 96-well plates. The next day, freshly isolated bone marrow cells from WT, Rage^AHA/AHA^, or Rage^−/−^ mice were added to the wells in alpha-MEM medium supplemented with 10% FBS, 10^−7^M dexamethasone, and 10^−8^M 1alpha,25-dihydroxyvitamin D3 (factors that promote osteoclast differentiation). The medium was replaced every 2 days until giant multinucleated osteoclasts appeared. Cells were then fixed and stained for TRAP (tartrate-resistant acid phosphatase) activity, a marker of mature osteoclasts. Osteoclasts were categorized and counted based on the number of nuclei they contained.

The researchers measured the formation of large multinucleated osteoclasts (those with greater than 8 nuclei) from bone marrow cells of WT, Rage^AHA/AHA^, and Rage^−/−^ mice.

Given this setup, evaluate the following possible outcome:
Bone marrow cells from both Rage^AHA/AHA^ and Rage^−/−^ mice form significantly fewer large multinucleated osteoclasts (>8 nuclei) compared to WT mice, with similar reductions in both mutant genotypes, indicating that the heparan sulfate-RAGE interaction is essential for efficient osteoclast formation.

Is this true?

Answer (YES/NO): YES